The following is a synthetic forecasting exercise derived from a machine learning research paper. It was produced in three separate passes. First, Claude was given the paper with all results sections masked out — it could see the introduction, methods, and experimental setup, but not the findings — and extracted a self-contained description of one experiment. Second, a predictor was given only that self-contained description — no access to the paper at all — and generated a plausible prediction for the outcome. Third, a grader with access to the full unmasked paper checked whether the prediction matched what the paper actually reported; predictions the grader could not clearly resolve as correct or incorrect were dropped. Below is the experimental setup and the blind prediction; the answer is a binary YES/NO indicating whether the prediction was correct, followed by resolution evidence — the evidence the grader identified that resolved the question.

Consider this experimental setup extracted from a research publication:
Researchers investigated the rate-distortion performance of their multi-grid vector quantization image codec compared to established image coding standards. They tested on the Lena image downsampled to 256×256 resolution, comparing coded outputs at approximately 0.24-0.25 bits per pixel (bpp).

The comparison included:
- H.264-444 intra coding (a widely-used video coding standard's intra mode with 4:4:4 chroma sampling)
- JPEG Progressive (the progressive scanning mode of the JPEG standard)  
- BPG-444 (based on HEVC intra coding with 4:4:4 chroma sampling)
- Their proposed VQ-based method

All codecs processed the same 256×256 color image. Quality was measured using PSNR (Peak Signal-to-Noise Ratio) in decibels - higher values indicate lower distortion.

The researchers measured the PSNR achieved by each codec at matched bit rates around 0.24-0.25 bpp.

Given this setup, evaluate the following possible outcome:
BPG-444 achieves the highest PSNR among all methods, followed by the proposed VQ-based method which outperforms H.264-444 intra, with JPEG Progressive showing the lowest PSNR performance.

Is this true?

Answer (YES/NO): NO